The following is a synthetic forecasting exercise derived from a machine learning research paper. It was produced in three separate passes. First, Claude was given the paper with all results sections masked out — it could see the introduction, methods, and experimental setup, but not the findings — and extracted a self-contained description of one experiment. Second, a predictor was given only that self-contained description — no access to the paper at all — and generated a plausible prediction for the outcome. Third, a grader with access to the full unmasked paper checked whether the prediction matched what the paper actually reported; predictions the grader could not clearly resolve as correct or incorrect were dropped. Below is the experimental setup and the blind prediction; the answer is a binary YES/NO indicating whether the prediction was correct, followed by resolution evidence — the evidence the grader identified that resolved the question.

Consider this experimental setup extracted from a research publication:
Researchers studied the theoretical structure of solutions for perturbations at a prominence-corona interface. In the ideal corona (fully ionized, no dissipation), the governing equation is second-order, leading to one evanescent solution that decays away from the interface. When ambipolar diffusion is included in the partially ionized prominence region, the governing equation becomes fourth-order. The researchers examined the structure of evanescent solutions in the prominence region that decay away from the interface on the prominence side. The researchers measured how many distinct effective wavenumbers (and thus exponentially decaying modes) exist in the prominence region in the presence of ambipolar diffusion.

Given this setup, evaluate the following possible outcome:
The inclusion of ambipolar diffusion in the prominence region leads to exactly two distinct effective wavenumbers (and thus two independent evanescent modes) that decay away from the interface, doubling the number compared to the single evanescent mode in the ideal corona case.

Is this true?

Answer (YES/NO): YES